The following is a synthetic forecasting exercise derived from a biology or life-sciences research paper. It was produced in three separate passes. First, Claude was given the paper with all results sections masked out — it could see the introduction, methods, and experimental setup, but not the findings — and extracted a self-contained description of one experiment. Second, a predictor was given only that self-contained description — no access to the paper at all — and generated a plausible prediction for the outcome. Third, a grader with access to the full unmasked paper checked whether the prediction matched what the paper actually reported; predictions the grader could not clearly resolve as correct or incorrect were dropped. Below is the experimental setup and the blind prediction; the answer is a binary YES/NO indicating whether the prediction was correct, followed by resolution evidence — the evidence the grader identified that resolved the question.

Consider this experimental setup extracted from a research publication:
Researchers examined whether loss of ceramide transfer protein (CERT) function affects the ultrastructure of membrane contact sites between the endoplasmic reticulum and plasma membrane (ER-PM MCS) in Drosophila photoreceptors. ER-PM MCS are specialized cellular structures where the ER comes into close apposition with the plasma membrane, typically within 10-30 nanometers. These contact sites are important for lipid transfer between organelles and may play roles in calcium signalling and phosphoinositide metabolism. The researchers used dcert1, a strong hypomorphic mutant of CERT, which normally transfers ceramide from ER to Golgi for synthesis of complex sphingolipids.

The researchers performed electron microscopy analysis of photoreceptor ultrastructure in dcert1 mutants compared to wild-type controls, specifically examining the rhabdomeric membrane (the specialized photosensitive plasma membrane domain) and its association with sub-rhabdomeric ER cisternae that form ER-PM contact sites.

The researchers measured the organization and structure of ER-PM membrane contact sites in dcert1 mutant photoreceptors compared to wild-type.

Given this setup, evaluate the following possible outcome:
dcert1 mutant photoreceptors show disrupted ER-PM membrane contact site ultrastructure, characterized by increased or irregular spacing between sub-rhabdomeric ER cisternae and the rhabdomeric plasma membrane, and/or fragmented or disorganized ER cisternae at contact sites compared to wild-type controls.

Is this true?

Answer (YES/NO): NO